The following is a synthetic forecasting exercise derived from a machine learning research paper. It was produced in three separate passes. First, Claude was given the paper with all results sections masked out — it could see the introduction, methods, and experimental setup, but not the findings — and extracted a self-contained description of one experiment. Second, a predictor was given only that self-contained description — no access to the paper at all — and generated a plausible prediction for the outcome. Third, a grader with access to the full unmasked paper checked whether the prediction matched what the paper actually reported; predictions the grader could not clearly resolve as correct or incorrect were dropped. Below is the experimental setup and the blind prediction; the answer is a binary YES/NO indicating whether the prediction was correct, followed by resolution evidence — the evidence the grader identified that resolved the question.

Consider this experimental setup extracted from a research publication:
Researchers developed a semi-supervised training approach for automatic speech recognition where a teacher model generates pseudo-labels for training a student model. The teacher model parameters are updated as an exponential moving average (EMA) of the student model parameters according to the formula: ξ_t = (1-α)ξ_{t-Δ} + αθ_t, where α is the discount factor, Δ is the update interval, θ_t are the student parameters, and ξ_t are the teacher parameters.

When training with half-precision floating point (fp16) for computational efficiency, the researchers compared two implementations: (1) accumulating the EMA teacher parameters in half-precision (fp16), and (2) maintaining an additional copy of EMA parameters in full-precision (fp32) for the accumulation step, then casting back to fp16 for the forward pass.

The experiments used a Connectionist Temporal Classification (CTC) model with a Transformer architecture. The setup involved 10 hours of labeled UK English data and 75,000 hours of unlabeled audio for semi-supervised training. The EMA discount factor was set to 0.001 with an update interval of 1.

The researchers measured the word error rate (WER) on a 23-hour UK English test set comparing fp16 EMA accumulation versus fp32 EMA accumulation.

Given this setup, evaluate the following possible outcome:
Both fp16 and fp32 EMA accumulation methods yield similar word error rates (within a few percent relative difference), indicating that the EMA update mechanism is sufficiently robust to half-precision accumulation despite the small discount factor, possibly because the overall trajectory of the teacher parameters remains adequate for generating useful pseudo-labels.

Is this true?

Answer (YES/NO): NO